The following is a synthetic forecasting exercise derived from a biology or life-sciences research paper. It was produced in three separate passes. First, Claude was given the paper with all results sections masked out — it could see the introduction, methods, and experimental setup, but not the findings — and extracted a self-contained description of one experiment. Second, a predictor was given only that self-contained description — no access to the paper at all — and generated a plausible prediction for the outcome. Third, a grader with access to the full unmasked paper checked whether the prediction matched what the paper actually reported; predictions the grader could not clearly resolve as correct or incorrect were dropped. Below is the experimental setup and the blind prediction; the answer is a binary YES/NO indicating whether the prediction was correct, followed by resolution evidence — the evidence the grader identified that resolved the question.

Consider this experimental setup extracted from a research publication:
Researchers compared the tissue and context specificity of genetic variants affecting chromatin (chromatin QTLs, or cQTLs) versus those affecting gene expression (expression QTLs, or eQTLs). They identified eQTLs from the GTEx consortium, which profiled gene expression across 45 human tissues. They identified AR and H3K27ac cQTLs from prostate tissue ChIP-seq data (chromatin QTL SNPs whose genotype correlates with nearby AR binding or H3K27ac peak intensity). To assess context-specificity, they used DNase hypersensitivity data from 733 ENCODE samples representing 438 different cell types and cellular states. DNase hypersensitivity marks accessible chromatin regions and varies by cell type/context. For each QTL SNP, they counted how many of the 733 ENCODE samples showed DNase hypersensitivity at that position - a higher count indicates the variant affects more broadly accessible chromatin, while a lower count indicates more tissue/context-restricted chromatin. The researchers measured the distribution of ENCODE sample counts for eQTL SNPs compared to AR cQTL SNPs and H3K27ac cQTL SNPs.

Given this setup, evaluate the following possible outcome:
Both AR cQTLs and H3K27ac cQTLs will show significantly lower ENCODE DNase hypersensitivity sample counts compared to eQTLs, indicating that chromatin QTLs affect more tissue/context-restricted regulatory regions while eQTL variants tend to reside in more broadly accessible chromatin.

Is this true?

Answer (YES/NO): YES